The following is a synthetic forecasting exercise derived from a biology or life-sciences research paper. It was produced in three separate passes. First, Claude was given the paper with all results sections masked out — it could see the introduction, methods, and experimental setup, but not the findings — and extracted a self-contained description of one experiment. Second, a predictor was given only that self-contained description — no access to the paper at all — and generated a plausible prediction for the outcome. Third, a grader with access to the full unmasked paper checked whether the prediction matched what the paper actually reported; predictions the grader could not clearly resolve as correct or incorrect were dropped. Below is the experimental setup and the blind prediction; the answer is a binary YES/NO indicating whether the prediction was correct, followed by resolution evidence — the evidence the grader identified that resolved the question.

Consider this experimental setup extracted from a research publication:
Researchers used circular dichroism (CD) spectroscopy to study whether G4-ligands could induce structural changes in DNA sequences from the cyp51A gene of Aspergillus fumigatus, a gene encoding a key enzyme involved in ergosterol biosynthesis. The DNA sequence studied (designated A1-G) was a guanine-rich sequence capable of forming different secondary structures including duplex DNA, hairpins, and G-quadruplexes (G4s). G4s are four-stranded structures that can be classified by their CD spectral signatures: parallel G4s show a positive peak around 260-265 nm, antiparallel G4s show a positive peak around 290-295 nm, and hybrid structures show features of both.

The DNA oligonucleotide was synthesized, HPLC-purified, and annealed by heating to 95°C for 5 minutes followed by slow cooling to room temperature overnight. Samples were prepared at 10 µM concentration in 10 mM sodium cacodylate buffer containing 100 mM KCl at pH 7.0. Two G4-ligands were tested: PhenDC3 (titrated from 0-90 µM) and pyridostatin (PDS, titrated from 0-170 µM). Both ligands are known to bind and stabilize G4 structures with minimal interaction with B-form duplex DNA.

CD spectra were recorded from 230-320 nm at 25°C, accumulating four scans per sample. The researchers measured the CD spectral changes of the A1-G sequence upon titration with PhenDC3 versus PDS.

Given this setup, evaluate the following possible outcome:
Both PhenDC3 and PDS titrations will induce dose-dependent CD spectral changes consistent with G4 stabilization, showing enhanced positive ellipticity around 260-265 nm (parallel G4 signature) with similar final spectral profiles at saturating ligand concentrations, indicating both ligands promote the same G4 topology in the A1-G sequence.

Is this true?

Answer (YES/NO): NO